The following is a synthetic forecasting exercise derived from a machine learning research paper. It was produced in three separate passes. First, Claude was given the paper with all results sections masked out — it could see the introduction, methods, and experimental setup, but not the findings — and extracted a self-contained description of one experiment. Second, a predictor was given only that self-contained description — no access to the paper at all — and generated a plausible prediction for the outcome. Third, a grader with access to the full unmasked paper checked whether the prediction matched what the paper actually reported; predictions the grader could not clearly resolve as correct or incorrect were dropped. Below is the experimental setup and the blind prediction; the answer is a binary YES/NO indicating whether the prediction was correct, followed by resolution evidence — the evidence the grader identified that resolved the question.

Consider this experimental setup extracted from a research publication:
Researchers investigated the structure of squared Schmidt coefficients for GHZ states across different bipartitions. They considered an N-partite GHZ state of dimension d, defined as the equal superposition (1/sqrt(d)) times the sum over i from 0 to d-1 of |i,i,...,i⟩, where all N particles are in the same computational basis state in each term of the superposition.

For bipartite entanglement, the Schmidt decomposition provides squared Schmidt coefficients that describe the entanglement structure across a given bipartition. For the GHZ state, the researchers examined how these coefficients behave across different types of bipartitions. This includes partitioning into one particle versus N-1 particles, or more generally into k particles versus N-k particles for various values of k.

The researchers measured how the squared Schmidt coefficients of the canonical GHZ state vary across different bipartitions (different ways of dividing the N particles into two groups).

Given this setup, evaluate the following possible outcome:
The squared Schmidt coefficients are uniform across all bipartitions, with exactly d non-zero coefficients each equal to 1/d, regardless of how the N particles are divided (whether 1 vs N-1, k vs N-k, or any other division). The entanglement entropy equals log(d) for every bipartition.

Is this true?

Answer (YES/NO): YES